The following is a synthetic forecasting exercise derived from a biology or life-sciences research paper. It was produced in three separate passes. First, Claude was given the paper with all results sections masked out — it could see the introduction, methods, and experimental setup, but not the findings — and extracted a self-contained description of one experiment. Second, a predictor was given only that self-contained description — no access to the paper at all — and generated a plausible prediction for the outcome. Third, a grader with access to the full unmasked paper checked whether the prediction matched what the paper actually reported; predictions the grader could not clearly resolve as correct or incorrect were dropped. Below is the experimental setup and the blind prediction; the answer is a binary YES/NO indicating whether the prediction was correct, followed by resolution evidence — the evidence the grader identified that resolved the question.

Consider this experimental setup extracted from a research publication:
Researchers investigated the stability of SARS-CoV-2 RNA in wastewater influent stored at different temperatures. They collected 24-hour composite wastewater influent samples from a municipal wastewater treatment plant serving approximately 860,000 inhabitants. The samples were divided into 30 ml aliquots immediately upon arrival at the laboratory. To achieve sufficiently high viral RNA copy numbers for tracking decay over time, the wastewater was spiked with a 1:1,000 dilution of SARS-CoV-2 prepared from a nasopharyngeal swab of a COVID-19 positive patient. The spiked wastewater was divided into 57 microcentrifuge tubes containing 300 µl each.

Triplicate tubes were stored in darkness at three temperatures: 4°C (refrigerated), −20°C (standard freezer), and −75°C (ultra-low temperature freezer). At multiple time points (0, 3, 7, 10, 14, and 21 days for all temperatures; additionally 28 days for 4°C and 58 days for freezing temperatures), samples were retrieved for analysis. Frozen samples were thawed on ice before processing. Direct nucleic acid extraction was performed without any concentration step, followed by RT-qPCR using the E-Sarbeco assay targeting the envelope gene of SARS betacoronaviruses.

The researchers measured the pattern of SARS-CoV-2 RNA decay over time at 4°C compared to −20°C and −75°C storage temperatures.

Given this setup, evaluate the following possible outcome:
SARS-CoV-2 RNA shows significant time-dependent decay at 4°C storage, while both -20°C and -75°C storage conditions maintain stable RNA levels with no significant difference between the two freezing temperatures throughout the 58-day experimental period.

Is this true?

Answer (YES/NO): YES